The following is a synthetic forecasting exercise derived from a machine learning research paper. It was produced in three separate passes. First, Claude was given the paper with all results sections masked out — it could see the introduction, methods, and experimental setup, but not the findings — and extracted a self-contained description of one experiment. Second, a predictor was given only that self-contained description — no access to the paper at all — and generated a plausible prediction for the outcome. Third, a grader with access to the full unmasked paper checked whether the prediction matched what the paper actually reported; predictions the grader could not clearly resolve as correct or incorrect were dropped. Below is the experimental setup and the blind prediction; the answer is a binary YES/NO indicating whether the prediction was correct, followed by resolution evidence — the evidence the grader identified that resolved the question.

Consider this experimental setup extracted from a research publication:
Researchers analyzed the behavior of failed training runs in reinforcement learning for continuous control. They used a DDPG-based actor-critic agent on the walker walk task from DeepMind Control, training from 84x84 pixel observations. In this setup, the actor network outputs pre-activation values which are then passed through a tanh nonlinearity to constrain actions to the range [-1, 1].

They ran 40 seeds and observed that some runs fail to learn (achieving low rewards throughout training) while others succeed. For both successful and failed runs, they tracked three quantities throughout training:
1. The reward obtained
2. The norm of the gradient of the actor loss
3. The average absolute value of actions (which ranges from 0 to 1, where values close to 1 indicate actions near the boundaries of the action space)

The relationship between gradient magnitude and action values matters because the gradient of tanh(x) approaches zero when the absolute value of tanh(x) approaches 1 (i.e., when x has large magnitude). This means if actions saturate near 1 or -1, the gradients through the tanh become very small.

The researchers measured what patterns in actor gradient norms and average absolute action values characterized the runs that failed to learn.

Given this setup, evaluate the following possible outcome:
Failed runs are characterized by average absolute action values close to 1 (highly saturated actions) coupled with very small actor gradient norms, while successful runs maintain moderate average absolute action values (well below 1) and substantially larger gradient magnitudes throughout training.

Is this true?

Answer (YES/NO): NO